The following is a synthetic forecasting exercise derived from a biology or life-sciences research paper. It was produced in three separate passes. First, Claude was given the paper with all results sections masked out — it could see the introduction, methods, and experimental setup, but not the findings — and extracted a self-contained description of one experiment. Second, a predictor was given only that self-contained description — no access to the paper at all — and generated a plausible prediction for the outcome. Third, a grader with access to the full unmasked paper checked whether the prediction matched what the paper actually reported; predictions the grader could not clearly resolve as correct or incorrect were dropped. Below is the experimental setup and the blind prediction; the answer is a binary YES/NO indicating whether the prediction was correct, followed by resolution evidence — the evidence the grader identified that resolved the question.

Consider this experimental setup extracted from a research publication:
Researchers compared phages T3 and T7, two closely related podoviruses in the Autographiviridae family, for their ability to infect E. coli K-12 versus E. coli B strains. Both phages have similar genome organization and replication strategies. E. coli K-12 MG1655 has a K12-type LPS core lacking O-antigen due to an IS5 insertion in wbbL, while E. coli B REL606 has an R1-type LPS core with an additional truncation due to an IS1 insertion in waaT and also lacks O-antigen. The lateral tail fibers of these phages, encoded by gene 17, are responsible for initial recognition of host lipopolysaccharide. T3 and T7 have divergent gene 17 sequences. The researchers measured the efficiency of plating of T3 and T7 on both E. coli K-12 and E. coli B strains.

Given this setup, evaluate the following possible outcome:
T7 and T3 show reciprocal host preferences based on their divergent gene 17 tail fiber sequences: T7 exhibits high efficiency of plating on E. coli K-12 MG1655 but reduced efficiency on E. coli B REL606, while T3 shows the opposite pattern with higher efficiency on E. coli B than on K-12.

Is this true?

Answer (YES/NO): NO